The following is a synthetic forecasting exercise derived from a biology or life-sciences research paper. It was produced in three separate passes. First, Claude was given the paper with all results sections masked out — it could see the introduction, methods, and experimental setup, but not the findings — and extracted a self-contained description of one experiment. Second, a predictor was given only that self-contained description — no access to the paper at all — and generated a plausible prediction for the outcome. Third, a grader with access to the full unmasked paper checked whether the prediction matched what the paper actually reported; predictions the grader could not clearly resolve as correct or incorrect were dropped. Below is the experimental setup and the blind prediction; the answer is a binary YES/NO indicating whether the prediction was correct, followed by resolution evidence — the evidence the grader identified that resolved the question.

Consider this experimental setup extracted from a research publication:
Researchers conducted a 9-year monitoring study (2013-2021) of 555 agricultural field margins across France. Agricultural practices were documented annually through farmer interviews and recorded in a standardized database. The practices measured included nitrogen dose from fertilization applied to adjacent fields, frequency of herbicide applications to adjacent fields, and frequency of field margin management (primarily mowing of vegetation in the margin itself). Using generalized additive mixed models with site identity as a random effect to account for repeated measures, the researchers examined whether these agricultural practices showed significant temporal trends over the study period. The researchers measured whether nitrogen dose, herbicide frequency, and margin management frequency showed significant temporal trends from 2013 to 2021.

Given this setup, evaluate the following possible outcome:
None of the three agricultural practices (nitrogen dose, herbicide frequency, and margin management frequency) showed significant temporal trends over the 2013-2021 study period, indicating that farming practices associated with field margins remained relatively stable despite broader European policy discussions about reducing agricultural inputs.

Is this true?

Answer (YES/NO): NO